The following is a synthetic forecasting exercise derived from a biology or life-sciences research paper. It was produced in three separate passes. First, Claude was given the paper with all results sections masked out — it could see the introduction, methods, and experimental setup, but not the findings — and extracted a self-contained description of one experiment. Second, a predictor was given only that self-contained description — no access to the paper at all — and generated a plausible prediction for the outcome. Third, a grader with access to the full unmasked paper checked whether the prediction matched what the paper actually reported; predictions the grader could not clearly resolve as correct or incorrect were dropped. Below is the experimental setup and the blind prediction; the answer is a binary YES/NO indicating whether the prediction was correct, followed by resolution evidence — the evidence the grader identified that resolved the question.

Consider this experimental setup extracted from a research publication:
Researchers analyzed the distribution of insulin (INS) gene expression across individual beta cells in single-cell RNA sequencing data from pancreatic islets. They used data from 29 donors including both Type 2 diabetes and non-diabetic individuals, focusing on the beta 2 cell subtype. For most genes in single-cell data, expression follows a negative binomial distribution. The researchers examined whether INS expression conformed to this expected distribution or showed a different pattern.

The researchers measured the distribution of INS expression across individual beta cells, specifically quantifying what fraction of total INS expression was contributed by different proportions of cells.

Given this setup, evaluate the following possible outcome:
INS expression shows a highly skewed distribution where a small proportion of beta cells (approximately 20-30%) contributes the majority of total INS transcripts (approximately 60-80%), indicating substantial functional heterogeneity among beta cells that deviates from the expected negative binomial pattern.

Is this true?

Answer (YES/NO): NO